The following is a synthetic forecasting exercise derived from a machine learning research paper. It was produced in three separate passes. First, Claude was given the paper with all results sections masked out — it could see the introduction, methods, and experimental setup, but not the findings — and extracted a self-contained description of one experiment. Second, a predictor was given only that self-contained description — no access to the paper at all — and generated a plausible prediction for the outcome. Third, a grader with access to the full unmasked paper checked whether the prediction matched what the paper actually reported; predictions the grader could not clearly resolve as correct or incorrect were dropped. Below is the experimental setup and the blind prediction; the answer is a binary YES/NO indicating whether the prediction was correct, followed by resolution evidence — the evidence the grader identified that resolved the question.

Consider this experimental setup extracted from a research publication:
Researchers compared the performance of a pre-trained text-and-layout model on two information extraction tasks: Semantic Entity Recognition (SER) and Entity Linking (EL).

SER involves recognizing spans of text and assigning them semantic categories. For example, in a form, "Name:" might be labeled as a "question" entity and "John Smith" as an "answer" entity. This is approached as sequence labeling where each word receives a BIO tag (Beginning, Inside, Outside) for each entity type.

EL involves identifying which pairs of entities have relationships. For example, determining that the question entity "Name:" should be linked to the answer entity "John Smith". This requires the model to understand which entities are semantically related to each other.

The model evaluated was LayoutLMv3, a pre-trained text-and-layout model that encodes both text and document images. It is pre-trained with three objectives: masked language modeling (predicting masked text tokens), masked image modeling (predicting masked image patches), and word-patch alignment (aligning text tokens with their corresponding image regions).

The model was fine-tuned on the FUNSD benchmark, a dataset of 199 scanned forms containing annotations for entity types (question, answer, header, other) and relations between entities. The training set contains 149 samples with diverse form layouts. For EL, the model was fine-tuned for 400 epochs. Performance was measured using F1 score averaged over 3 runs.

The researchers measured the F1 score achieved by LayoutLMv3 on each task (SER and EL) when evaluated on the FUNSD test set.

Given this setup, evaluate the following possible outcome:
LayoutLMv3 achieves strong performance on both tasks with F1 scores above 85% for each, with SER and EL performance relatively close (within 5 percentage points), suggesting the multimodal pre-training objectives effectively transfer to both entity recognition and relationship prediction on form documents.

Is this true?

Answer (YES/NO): NO